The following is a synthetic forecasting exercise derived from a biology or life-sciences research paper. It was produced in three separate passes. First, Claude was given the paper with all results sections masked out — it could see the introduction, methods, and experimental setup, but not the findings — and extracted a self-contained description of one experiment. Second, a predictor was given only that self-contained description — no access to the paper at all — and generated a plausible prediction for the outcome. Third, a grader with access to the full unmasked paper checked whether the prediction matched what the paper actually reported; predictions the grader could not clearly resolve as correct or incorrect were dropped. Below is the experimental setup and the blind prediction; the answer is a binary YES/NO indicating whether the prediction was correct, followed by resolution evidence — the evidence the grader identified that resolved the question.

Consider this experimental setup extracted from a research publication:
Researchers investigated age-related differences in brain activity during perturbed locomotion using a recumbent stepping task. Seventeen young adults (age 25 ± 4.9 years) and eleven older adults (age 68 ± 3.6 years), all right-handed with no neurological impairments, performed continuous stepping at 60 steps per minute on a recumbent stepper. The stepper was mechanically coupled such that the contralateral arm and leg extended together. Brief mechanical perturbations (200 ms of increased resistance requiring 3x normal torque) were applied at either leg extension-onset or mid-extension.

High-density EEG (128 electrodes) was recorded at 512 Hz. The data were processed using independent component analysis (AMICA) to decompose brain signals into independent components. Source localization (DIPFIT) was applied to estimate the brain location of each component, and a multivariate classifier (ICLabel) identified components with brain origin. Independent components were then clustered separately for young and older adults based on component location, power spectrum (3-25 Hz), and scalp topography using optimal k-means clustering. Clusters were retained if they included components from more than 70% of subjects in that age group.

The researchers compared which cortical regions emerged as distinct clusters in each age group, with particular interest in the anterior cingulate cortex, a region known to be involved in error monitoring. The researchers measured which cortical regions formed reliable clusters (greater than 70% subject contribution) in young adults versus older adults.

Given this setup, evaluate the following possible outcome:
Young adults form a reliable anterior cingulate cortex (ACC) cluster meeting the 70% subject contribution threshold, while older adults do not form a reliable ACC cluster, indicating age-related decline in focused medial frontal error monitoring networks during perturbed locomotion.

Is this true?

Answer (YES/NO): YES